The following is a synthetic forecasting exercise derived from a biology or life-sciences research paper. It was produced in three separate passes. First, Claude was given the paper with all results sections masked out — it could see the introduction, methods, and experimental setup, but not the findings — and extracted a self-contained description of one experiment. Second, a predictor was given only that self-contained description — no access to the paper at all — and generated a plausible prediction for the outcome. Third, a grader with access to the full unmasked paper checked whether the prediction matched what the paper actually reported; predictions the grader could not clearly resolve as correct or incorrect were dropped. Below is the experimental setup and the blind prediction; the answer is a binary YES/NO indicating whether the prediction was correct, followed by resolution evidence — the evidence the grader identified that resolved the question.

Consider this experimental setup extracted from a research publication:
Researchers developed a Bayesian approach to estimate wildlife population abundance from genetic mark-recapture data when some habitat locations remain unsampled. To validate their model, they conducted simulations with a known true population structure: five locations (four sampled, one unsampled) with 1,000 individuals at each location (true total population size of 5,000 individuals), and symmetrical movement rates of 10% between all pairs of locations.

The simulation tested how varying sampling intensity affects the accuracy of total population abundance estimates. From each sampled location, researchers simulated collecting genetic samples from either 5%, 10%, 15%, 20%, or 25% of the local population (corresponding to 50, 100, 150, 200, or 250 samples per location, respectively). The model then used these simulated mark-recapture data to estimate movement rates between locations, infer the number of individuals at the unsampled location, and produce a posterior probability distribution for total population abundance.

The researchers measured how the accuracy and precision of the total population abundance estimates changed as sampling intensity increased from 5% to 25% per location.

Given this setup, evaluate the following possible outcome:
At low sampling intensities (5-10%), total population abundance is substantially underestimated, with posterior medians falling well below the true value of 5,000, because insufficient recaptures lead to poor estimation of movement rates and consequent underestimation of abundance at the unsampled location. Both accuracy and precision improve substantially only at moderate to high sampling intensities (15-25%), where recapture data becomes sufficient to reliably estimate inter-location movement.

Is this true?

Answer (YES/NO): NO